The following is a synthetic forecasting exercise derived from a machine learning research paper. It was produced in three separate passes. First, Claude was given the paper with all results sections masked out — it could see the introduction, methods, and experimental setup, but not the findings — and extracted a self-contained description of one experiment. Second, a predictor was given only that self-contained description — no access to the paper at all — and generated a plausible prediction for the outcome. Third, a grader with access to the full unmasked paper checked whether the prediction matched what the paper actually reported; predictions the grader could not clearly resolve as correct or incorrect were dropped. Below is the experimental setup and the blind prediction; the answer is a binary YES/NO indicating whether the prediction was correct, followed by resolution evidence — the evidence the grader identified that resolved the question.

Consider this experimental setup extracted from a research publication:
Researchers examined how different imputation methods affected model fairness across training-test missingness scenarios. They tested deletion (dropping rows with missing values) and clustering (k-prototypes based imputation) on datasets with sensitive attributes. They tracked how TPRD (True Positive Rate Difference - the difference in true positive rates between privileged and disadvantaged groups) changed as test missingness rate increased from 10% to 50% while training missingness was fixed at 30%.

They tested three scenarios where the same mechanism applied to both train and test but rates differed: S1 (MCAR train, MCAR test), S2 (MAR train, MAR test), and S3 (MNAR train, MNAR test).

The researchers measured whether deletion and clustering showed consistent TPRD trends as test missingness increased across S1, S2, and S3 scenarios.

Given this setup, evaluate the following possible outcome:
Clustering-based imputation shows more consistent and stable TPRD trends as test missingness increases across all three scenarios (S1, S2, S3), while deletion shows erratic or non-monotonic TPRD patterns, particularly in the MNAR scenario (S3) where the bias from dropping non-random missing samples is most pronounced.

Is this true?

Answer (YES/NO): NO